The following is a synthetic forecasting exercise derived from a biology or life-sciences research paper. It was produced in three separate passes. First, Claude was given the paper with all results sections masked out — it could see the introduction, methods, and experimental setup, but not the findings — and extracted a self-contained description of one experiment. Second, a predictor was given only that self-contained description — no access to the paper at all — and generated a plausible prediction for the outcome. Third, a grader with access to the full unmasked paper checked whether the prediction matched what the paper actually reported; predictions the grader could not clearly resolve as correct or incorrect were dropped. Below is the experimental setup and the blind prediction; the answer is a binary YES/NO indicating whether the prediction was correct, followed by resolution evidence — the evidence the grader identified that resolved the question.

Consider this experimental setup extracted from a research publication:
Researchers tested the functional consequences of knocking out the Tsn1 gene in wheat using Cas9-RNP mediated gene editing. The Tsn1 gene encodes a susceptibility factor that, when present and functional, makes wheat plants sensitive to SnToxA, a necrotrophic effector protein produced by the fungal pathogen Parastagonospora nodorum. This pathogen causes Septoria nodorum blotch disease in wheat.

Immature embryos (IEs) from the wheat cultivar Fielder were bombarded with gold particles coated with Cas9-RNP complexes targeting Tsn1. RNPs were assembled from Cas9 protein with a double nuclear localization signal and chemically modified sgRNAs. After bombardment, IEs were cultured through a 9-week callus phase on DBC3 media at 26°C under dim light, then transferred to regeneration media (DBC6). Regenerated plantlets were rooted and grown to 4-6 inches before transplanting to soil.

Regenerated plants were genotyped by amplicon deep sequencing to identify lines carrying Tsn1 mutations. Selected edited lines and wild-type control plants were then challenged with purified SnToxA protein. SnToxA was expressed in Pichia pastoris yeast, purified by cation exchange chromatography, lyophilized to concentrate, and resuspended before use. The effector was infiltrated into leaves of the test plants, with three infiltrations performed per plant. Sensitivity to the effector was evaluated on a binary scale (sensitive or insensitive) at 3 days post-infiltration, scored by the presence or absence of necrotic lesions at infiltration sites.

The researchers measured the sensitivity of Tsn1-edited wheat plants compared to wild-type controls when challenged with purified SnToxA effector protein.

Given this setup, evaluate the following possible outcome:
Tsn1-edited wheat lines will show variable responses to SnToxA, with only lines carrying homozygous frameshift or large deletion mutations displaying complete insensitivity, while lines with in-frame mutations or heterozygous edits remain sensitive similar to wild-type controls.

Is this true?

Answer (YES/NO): NO